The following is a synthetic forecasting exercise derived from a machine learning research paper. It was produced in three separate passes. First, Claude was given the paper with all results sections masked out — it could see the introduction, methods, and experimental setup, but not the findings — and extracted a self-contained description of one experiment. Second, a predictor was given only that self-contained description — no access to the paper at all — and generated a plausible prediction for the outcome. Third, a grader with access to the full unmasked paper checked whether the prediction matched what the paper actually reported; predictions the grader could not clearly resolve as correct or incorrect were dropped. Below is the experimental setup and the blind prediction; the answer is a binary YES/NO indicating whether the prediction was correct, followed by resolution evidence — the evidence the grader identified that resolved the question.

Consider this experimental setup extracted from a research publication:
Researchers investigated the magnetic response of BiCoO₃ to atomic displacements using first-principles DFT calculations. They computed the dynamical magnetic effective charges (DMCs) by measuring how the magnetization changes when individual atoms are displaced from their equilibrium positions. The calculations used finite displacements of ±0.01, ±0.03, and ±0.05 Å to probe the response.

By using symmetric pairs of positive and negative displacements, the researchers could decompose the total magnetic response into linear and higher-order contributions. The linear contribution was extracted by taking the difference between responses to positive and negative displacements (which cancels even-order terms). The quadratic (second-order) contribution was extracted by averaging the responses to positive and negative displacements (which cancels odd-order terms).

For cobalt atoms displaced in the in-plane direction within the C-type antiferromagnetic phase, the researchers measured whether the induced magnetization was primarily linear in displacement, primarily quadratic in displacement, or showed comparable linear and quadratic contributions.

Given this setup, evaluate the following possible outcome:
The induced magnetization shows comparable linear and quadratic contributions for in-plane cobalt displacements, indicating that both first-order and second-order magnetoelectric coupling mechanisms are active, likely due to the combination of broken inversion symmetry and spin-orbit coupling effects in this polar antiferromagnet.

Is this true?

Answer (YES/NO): NO